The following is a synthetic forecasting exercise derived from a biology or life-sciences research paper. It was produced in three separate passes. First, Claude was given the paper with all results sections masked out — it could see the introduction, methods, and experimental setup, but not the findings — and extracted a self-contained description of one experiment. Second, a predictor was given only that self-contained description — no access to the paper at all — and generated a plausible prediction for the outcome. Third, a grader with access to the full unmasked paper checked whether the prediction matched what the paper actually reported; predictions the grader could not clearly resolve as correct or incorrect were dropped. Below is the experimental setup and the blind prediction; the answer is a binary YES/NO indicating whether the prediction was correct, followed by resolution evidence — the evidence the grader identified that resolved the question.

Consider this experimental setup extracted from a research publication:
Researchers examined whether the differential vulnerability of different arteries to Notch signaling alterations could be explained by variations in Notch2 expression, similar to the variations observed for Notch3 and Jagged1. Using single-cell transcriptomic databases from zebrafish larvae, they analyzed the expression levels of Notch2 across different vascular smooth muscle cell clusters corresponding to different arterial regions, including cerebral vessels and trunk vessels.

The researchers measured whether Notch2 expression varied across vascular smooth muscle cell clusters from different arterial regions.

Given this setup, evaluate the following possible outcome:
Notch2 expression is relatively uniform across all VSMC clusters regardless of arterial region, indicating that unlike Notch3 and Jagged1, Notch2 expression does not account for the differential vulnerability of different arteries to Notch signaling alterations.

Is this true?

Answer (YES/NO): YES